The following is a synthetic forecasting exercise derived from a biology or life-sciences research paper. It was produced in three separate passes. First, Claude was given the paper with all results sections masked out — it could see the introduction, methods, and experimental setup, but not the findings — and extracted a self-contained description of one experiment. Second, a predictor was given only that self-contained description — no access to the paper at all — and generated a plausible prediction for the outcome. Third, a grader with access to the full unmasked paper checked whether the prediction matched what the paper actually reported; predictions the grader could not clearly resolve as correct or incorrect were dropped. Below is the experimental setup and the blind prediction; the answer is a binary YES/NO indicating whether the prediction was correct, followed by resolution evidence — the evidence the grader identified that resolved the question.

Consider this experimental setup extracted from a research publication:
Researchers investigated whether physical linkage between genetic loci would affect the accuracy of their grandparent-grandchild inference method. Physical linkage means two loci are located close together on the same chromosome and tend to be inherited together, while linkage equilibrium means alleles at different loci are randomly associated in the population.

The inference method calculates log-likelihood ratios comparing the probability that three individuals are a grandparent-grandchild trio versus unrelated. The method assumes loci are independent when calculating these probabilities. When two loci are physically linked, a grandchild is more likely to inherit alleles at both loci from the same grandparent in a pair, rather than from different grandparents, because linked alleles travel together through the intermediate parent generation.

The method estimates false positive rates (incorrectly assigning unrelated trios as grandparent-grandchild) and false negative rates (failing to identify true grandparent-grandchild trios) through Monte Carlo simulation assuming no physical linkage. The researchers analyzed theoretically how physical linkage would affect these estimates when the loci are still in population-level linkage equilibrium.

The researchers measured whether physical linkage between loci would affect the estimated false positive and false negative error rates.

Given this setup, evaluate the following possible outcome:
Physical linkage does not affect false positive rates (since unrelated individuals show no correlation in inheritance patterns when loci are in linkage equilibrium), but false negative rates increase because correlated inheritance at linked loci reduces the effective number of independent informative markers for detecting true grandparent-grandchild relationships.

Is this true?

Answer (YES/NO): NO